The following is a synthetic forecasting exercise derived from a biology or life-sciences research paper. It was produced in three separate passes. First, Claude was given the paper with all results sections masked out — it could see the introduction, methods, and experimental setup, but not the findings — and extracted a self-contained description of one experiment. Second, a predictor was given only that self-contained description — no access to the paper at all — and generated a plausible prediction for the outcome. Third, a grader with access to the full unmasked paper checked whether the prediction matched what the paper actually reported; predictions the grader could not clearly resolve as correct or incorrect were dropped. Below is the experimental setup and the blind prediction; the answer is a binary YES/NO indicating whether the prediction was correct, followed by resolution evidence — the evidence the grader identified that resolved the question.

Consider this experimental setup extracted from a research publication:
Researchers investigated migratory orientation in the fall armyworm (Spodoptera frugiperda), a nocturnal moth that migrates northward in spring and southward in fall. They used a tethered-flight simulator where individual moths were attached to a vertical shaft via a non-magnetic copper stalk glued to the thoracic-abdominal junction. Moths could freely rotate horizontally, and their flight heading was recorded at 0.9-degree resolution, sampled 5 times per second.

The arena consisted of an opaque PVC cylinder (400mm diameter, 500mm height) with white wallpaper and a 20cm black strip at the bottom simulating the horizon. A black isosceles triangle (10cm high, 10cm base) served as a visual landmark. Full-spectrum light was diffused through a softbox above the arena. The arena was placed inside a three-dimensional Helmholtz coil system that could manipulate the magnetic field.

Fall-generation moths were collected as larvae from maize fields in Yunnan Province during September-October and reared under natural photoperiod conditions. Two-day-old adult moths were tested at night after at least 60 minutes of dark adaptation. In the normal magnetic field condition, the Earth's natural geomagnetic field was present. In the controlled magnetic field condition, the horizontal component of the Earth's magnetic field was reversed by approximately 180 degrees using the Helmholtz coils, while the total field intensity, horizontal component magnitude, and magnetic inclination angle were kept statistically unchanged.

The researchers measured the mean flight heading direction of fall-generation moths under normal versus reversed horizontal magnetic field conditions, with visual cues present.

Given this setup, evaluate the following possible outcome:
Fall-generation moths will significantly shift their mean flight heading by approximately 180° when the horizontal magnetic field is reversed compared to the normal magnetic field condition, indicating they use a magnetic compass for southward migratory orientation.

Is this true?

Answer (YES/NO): NO